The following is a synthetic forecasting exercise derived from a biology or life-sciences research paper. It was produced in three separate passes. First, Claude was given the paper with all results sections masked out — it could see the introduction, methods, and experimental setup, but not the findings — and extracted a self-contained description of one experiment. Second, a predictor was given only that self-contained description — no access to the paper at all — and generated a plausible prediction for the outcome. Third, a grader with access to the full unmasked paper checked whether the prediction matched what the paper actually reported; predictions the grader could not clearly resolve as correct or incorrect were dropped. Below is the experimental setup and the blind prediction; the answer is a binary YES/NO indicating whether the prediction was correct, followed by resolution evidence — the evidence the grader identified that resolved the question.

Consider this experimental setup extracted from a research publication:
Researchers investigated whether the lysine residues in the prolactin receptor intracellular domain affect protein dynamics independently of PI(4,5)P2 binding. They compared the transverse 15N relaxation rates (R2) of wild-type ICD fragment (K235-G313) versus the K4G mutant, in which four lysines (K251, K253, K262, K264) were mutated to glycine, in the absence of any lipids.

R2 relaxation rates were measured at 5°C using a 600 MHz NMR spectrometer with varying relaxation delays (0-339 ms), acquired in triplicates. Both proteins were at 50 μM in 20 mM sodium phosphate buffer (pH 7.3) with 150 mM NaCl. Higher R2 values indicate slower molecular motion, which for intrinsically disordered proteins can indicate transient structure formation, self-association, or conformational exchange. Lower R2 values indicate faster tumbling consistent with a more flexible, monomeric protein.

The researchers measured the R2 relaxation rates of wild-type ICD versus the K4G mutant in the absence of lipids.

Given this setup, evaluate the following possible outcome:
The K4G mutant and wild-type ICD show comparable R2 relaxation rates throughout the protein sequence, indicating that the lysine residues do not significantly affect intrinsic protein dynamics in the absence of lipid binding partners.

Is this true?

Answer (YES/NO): YES